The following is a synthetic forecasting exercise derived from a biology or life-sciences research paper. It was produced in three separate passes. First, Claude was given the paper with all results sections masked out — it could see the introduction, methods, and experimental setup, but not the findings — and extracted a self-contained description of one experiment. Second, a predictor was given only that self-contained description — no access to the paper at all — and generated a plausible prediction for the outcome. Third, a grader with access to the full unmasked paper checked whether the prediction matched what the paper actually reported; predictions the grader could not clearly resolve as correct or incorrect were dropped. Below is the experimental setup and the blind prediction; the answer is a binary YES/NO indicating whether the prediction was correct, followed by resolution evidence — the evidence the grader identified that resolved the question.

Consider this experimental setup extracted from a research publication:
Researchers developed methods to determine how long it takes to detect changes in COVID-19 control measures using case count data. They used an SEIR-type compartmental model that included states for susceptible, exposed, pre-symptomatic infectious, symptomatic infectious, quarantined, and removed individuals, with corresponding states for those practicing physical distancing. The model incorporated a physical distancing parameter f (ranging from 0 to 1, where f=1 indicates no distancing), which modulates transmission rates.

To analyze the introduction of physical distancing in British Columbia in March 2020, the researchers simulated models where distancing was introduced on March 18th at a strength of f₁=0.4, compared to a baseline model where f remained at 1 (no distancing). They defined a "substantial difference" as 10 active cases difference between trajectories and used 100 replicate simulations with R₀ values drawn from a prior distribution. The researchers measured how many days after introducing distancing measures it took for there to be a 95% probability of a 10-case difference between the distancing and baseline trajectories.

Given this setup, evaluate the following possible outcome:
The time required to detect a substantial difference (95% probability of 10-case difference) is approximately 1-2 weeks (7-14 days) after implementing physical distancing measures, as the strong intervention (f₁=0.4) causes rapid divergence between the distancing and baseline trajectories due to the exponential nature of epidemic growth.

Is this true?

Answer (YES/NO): NO